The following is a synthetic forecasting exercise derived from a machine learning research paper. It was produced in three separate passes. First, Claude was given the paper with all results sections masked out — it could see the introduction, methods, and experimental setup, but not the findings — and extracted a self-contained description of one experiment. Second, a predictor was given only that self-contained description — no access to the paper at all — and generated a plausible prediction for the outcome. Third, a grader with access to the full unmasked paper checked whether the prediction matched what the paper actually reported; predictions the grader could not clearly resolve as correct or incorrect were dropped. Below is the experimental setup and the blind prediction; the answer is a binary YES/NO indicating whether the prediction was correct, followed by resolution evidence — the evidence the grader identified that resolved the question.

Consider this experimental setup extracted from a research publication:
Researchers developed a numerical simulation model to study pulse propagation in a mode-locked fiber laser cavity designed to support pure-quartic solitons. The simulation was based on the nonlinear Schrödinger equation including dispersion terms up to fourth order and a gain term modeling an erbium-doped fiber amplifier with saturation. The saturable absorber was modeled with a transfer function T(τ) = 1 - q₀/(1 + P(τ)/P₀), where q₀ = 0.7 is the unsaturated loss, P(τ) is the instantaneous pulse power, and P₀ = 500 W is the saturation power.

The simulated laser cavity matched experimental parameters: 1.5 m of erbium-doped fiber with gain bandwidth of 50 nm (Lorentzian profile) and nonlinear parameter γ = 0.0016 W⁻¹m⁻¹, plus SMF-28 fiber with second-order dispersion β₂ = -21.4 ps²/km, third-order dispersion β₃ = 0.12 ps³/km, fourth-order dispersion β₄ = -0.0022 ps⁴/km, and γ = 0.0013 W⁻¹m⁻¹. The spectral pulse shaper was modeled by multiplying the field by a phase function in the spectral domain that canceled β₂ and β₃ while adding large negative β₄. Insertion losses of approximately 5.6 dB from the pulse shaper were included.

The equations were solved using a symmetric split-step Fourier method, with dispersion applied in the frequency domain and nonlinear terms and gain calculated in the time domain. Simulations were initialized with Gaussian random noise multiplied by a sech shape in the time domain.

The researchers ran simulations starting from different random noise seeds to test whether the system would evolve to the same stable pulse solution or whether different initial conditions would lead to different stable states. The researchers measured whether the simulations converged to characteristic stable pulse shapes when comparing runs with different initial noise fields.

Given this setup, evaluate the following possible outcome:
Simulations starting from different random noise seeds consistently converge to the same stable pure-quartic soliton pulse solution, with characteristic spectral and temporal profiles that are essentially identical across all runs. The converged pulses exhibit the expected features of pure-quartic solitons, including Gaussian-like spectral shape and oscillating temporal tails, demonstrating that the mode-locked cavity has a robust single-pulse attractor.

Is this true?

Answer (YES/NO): NO